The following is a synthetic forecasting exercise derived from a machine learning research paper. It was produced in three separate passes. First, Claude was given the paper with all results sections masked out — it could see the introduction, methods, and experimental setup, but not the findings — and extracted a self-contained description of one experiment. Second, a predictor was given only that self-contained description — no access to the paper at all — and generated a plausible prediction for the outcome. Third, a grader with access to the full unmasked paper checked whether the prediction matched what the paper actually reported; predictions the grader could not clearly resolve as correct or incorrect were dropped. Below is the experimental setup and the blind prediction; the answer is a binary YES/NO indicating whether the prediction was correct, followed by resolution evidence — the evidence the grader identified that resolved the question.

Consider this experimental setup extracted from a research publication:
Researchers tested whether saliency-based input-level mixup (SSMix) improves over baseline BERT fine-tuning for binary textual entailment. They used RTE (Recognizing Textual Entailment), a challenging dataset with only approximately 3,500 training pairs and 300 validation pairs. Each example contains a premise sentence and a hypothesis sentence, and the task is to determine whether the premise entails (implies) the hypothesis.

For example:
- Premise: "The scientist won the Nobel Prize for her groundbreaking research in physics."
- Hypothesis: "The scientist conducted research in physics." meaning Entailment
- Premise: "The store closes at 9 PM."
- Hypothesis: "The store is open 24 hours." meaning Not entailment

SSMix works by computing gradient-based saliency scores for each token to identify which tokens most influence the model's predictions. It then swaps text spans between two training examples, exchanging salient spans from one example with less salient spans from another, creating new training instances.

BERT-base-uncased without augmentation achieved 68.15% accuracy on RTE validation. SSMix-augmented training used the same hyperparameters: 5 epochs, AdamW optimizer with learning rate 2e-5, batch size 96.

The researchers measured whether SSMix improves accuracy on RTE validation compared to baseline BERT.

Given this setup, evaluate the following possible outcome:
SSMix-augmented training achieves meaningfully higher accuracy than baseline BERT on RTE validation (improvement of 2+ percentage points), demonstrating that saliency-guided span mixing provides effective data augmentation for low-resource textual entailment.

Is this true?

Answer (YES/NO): NO